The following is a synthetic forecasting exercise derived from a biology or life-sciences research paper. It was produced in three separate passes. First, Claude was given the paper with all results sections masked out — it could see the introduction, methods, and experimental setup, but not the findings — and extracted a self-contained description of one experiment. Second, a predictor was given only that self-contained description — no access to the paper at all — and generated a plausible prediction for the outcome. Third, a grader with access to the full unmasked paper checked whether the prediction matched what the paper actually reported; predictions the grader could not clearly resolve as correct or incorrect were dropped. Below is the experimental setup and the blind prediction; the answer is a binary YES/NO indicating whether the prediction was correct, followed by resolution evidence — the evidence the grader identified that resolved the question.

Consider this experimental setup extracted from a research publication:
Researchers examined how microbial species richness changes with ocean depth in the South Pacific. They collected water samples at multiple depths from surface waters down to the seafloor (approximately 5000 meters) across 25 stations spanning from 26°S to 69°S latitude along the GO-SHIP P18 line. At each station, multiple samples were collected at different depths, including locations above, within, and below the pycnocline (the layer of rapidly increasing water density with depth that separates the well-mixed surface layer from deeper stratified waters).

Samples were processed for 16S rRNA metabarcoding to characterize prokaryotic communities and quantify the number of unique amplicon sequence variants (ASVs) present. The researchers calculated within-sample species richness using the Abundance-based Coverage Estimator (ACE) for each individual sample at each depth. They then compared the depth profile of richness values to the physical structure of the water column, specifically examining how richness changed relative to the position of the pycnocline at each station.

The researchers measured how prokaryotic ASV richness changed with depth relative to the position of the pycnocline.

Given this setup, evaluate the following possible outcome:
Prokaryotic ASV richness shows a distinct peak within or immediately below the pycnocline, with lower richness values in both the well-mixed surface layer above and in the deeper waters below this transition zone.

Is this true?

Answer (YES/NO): NO